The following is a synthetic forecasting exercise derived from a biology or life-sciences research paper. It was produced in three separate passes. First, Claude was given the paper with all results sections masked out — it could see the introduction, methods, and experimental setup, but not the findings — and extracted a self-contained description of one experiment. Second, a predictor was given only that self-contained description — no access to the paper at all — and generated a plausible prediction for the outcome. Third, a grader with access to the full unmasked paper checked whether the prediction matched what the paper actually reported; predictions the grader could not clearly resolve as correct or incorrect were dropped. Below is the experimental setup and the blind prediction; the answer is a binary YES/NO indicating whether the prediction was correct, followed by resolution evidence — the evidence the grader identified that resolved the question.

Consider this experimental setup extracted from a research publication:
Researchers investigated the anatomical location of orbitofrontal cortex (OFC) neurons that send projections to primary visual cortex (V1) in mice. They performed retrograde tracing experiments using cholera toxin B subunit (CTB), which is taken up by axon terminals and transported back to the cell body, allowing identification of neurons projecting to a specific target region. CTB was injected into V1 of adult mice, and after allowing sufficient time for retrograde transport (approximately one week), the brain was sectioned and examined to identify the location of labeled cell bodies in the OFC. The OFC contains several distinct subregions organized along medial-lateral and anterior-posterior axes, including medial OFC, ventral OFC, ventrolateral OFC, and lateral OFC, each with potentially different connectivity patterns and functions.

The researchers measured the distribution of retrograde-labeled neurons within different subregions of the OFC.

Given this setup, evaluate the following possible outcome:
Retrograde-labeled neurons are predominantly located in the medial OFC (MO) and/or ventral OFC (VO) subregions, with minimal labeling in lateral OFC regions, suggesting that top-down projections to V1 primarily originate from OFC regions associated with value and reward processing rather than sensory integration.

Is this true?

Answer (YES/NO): NO